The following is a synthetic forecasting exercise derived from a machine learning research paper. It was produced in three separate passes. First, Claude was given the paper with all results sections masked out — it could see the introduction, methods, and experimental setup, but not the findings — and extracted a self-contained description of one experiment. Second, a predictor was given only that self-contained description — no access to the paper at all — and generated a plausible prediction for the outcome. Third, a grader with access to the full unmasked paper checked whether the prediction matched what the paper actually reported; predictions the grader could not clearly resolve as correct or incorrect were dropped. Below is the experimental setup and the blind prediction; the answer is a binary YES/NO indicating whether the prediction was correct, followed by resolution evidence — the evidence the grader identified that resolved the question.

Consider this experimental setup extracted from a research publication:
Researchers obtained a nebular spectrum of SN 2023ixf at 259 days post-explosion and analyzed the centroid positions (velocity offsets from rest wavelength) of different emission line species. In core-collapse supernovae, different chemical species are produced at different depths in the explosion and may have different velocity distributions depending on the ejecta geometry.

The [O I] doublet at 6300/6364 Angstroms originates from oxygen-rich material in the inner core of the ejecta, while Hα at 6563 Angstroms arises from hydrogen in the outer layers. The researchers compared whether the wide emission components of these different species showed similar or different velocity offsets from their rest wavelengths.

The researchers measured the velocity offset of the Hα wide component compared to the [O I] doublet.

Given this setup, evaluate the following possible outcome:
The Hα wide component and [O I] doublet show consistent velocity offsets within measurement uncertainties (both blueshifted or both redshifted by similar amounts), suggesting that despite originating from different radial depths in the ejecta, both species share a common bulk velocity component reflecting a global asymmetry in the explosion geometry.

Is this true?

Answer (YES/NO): NO